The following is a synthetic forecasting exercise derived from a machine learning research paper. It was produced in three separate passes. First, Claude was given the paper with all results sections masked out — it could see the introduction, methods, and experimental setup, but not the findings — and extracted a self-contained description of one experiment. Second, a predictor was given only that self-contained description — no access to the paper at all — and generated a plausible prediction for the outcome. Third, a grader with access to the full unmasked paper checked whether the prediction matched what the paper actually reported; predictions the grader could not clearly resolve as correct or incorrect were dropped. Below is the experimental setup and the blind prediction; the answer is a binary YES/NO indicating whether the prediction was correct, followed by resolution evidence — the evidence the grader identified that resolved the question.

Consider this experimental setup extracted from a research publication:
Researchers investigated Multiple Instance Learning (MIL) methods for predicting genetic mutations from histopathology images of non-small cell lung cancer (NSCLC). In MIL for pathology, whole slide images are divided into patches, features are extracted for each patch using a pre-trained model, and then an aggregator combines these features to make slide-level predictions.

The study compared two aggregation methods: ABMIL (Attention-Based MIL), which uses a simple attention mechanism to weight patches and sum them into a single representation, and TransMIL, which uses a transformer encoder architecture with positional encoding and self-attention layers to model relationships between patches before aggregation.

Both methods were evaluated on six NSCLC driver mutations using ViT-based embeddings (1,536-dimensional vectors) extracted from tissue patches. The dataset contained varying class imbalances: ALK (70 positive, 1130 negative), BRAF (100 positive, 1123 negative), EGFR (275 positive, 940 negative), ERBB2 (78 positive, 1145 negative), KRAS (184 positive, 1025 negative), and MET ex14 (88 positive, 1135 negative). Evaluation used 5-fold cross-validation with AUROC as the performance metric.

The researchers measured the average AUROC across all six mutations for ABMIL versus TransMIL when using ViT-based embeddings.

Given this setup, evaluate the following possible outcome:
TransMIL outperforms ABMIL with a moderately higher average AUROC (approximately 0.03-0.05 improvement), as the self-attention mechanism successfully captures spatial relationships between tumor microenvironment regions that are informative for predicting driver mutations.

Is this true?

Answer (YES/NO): NO